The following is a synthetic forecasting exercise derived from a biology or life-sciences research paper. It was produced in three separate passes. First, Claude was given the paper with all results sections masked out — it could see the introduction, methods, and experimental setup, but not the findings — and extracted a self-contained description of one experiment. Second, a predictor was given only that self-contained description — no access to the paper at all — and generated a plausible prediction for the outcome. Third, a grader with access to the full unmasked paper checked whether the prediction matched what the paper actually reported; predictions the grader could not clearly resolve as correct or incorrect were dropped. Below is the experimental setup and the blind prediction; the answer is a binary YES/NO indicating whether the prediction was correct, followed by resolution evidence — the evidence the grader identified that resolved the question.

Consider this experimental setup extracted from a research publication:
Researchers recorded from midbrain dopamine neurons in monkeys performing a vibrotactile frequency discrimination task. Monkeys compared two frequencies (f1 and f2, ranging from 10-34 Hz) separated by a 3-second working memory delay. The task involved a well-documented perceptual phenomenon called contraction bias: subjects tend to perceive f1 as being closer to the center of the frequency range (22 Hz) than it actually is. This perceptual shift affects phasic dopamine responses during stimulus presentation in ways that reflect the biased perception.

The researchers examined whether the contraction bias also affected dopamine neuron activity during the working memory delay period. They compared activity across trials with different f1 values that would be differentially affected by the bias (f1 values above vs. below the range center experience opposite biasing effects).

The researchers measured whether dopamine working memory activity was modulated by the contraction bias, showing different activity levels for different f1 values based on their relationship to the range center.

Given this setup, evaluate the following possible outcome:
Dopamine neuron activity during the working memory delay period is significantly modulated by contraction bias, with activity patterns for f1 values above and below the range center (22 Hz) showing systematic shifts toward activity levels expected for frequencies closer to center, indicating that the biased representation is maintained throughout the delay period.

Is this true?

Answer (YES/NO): NO